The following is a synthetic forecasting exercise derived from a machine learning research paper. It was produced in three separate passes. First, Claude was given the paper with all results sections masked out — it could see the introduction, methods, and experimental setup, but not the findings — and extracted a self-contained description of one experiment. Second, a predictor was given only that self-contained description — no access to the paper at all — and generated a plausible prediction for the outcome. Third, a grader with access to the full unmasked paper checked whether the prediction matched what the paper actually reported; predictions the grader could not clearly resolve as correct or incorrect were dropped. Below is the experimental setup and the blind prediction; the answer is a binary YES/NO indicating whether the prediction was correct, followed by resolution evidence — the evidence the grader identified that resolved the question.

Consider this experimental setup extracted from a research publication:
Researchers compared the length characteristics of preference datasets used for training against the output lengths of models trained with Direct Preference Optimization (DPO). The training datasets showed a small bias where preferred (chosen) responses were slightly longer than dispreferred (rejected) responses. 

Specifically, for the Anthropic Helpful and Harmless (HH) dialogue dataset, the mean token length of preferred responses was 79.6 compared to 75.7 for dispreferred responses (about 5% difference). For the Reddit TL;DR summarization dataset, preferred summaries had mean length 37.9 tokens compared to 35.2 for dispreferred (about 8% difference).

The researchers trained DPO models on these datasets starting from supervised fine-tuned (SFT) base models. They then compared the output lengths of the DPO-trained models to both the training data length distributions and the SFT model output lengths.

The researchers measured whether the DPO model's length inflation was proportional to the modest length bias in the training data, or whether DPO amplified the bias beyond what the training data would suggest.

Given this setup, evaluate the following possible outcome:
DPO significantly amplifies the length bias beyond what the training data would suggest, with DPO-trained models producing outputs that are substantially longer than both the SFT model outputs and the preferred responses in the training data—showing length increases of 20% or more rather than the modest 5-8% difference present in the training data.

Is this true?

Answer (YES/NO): YES